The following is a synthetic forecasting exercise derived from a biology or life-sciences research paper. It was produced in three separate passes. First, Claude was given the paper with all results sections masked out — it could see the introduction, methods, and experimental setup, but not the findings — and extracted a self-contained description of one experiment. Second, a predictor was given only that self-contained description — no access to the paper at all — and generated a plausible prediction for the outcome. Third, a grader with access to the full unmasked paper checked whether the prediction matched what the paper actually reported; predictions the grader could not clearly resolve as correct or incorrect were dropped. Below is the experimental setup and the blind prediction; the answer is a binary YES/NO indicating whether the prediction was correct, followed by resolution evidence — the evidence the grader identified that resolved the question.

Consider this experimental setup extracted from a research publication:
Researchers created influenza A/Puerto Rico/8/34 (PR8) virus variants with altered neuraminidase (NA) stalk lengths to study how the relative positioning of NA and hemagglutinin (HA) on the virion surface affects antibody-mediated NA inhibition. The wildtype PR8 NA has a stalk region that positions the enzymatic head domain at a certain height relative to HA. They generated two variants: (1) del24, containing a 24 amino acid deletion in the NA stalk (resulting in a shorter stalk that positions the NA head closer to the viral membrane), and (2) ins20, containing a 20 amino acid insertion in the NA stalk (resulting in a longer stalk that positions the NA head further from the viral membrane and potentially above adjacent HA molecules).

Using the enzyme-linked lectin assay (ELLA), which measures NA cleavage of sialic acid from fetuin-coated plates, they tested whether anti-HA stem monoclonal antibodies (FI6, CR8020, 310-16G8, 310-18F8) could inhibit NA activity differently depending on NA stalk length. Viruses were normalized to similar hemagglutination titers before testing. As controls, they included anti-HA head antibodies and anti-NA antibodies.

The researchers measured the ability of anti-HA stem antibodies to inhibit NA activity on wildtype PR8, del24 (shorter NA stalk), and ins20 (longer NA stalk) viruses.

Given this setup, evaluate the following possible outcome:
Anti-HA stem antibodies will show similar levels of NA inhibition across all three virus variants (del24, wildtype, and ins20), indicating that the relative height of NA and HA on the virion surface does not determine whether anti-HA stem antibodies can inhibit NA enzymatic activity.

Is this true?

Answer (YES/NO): NO